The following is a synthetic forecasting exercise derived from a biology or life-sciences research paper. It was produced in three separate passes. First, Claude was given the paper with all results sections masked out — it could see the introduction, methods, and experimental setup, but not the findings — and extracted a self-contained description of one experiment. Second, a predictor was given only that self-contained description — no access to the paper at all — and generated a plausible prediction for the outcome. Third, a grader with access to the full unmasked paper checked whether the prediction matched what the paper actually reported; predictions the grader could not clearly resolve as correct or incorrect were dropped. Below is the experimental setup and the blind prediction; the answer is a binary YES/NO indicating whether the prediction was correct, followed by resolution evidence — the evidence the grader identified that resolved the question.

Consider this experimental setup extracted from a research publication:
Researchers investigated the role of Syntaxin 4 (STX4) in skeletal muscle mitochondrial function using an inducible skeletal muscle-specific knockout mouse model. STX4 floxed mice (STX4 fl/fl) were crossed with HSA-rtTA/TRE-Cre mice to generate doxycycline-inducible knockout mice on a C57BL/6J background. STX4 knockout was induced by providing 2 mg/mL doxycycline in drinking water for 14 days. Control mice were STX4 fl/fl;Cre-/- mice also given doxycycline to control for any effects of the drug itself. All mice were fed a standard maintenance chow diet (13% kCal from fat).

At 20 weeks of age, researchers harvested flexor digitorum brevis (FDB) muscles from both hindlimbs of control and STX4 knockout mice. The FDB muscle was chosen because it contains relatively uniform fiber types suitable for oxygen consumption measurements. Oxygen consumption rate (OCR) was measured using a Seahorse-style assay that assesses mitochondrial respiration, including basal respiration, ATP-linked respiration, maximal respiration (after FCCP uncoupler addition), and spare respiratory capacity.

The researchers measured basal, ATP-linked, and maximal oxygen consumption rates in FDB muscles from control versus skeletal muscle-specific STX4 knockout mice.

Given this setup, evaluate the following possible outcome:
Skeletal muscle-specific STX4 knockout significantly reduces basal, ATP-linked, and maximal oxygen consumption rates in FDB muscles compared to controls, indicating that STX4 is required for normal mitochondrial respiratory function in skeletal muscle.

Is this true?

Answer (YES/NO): YES